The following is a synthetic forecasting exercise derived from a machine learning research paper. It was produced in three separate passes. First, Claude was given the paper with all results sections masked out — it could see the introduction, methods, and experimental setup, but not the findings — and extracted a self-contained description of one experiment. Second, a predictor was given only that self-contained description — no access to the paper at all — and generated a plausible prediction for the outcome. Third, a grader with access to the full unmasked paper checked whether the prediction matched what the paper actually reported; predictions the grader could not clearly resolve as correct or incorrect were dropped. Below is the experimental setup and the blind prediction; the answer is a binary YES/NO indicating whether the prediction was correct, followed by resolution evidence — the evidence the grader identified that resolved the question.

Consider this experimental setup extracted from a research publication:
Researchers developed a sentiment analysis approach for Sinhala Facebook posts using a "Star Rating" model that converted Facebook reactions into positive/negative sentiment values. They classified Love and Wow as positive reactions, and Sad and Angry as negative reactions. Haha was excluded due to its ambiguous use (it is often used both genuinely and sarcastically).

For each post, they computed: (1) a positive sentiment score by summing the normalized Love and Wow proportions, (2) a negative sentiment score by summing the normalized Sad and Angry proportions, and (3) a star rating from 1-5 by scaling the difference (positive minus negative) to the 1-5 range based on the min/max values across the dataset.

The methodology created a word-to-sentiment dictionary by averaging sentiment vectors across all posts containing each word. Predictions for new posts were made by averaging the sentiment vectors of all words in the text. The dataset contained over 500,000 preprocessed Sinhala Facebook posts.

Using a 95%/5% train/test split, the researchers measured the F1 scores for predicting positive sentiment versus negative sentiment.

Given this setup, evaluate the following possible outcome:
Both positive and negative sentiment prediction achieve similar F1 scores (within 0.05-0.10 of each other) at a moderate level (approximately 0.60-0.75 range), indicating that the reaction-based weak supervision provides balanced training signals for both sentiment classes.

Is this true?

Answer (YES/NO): NO